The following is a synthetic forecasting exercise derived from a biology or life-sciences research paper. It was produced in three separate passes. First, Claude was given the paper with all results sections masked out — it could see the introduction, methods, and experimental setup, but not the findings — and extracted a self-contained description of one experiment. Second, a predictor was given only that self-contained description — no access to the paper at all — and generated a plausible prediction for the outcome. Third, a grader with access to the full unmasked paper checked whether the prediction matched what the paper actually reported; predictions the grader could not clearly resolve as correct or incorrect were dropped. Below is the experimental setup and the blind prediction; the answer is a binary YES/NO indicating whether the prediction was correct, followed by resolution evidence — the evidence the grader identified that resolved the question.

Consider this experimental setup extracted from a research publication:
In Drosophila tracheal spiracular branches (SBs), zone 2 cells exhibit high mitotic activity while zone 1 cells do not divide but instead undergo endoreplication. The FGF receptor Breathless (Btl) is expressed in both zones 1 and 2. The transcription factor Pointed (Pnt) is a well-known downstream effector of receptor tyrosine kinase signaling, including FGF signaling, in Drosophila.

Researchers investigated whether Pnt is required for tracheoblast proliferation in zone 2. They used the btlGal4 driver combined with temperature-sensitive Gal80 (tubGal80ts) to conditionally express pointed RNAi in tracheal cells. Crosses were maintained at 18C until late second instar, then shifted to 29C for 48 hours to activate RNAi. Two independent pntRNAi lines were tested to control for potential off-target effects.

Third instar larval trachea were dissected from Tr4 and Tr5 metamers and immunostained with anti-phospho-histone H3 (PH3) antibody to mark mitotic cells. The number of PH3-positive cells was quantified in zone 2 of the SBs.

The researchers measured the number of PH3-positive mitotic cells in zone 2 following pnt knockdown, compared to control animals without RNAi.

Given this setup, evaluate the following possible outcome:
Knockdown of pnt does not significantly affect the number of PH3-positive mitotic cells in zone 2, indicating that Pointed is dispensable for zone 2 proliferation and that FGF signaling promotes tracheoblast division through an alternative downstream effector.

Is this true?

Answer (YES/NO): NO